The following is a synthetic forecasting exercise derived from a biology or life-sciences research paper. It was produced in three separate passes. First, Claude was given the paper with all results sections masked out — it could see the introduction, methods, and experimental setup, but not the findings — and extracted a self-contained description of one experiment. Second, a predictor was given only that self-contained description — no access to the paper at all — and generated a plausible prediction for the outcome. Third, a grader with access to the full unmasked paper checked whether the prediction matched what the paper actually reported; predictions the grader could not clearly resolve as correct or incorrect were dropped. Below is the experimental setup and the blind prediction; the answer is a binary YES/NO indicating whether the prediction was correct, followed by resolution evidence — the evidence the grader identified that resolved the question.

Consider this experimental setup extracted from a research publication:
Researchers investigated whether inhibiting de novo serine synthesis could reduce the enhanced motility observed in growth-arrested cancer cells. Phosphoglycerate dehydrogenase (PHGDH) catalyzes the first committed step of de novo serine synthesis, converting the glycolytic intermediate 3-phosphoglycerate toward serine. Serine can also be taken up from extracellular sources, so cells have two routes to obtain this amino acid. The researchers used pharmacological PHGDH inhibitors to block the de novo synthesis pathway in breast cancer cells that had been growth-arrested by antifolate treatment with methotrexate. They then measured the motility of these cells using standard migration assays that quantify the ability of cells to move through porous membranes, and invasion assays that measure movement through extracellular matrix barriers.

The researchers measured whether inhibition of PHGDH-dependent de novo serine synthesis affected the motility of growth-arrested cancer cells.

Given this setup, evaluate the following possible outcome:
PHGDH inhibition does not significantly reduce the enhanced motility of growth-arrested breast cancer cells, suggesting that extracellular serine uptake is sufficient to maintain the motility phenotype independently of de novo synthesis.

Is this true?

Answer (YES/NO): NO